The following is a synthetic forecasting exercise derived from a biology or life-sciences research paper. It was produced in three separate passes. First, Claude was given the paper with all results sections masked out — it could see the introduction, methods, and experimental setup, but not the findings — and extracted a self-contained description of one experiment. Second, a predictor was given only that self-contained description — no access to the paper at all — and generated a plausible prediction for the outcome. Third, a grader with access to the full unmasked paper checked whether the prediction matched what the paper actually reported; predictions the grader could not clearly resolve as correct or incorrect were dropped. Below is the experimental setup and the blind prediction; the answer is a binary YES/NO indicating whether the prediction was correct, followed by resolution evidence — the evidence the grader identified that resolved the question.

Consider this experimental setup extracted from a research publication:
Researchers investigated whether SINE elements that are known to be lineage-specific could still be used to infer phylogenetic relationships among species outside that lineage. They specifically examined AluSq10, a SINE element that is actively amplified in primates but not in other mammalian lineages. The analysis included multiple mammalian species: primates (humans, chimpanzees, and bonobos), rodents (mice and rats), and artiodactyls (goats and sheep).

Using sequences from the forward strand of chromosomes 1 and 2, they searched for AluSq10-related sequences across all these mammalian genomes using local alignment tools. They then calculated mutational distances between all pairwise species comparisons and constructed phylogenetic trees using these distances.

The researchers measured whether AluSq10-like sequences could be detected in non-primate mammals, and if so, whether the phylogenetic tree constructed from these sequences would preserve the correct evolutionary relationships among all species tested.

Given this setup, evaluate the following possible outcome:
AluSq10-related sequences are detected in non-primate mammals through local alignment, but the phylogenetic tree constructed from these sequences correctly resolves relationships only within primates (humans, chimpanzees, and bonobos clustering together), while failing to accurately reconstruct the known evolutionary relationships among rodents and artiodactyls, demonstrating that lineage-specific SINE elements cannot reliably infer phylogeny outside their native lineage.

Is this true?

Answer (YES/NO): NO